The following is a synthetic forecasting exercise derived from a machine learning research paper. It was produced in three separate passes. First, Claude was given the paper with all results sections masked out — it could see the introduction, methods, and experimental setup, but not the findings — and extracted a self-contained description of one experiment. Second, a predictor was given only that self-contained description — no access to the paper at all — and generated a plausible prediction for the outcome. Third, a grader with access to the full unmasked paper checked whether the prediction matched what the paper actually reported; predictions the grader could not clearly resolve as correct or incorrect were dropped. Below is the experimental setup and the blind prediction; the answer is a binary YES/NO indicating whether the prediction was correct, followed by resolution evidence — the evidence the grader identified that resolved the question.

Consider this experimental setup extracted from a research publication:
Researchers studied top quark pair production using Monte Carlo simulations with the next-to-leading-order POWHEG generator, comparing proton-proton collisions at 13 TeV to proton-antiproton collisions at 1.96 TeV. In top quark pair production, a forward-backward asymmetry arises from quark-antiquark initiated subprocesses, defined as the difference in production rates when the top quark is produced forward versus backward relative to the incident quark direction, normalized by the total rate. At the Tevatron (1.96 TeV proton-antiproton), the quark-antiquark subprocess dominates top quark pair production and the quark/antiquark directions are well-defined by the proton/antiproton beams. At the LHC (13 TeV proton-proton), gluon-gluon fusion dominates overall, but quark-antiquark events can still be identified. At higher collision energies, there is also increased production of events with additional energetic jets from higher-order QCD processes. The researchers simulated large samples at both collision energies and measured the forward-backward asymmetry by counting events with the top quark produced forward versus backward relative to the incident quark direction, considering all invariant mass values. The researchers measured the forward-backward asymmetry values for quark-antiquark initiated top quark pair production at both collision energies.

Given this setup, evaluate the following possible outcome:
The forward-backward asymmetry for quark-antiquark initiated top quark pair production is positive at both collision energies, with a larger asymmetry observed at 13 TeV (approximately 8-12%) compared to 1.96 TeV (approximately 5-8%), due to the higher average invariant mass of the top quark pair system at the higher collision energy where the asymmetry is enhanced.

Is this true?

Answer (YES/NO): NO